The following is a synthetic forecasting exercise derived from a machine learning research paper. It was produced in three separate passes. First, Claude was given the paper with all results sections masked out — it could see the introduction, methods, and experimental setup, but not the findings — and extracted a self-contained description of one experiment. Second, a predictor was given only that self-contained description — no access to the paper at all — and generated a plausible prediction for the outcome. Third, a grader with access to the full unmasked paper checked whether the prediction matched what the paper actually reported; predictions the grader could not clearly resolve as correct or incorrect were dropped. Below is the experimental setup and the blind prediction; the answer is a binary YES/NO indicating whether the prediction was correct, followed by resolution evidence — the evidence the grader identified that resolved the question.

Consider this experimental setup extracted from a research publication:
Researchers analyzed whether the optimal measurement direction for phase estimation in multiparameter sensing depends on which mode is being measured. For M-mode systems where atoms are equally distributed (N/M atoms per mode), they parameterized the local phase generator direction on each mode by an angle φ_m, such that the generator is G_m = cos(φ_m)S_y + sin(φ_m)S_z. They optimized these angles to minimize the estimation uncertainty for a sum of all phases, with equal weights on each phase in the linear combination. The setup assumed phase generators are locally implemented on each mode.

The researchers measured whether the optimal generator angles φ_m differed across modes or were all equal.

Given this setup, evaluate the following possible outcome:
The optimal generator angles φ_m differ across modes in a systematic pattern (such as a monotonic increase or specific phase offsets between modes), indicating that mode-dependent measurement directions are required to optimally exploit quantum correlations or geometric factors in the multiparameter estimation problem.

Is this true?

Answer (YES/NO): NO